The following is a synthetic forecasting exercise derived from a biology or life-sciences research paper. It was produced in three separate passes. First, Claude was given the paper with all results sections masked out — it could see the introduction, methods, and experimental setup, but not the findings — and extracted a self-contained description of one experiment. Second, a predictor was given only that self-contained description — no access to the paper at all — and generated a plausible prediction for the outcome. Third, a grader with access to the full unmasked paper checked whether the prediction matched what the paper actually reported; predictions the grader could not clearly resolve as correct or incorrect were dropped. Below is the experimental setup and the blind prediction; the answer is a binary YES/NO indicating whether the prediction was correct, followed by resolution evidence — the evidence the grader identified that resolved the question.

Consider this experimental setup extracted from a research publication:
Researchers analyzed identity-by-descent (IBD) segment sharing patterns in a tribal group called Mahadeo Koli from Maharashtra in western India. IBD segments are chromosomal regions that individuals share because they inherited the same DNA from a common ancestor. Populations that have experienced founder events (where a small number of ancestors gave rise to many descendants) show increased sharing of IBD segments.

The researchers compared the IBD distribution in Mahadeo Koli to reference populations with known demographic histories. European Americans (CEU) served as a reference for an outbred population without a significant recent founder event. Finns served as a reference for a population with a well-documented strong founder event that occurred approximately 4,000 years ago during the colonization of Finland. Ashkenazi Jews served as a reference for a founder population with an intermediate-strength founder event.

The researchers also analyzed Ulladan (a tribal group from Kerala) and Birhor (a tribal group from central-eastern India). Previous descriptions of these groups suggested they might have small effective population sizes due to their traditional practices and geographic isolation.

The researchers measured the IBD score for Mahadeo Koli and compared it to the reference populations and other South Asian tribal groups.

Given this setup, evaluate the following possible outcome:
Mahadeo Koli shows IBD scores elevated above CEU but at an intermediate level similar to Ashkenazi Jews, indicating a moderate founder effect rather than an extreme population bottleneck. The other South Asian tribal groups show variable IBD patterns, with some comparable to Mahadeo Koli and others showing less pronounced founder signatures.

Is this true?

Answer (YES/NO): NO